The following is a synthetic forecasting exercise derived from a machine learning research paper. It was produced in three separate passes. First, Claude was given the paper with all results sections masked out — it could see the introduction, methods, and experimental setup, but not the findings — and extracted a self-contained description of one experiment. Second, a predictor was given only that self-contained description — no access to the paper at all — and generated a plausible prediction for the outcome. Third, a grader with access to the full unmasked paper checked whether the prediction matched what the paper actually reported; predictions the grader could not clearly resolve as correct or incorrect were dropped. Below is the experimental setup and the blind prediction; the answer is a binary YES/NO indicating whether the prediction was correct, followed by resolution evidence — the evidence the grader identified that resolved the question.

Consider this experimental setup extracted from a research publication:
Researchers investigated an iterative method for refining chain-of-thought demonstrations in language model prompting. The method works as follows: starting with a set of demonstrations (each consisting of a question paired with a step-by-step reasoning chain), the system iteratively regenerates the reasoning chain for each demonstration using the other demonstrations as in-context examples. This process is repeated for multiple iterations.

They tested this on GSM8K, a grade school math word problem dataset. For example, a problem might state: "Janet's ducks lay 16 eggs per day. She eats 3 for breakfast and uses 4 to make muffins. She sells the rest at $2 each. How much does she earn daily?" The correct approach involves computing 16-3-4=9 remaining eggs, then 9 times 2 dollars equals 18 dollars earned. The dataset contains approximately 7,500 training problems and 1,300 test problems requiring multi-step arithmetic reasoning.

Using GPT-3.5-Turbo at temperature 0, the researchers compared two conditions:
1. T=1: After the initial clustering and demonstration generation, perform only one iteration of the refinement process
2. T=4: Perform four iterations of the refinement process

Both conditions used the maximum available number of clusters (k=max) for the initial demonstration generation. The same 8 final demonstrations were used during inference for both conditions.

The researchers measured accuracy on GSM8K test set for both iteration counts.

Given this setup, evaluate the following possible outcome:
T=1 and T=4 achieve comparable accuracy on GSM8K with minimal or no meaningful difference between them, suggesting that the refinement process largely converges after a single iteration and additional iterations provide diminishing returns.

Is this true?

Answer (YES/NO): NO